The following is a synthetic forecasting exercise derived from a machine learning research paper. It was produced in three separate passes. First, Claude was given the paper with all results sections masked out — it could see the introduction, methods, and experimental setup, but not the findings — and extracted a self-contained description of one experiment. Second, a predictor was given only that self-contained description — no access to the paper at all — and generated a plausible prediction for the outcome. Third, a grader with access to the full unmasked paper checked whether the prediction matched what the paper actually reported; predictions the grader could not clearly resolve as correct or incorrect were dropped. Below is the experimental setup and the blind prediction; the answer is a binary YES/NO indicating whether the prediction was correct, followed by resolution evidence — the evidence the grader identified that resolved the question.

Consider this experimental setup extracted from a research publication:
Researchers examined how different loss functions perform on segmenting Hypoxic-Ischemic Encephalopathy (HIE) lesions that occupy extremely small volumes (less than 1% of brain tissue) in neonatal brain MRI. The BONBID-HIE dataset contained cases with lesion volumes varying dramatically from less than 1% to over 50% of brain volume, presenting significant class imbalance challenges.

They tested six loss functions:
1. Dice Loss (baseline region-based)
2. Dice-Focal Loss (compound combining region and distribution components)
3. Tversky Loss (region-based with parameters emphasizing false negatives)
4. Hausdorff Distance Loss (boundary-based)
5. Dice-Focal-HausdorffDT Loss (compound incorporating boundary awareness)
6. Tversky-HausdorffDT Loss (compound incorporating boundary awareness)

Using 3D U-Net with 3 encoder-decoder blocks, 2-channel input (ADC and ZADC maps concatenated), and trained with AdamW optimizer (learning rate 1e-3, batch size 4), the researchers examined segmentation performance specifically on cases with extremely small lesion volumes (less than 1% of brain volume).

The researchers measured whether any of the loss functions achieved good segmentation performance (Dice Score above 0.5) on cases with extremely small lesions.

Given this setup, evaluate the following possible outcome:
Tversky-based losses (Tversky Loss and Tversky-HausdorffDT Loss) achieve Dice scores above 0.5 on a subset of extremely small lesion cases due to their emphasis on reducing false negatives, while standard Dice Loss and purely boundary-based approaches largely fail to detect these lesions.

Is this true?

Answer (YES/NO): NO